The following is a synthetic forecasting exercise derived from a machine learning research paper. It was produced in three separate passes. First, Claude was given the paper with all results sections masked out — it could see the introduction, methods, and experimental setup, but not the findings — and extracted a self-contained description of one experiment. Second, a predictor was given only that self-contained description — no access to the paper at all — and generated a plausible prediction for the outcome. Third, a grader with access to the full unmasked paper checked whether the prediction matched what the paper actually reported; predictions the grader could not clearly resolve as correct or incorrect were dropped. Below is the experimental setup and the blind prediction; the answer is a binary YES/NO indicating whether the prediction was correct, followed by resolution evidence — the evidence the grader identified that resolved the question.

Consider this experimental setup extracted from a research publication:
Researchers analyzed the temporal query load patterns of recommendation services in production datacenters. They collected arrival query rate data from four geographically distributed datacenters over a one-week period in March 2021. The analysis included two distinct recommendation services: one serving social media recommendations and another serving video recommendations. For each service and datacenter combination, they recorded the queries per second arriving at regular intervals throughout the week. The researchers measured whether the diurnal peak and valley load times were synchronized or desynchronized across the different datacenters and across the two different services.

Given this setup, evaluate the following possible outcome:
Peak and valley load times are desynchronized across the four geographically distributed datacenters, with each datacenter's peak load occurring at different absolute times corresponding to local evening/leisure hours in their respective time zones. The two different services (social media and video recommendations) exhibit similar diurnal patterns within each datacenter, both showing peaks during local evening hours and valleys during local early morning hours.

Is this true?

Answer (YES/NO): NO